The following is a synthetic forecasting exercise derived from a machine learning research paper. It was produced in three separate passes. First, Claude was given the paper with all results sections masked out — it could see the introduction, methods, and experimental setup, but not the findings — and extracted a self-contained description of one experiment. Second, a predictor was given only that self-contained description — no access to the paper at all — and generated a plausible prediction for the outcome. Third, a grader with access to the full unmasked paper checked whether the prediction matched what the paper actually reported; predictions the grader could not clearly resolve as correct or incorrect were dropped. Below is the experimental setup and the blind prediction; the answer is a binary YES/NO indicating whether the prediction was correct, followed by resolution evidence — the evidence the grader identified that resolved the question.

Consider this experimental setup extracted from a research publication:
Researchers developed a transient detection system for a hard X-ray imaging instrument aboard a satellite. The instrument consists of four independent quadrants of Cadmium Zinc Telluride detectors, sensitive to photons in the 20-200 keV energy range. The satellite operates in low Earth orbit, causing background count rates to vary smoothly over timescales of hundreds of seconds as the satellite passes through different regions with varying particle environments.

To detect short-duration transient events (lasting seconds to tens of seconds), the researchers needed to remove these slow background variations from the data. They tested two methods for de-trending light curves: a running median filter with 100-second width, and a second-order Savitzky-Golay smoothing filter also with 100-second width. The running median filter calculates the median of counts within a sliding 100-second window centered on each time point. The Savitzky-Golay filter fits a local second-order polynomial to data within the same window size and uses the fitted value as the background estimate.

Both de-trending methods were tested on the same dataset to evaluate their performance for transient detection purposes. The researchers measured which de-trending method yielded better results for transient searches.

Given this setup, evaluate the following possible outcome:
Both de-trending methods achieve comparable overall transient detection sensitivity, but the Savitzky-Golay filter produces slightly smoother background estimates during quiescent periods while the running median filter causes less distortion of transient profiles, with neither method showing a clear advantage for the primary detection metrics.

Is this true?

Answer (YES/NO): NO